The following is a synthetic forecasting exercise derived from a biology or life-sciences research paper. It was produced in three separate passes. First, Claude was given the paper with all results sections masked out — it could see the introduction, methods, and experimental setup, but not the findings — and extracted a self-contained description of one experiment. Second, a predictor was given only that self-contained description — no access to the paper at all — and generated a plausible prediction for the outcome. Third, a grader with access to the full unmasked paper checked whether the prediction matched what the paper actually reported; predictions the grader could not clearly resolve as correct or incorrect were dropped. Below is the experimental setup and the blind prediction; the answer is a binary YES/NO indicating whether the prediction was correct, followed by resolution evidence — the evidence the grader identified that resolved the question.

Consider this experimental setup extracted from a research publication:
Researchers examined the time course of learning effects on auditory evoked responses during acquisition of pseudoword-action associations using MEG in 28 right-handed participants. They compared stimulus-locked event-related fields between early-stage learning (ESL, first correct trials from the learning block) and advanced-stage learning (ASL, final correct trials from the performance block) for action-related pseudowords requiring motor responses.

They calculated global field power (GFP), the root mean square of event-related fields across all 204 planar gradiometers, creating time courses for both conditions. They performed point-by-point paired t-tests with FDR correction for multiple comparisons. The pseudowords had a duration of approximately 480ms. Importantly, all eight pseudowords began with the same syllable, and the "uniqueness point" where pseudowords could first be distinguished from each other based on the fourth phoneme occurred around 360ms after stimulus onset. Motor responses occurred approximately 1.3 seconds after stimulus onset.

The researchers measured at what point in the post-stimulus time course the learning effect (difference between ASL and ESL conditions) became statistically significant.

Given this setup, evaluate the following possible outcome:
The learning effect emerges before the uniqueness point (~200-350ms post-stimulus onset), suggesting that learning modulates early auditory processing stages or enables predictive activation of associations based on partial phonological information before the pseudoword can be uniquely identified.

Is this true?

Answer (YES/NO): NO